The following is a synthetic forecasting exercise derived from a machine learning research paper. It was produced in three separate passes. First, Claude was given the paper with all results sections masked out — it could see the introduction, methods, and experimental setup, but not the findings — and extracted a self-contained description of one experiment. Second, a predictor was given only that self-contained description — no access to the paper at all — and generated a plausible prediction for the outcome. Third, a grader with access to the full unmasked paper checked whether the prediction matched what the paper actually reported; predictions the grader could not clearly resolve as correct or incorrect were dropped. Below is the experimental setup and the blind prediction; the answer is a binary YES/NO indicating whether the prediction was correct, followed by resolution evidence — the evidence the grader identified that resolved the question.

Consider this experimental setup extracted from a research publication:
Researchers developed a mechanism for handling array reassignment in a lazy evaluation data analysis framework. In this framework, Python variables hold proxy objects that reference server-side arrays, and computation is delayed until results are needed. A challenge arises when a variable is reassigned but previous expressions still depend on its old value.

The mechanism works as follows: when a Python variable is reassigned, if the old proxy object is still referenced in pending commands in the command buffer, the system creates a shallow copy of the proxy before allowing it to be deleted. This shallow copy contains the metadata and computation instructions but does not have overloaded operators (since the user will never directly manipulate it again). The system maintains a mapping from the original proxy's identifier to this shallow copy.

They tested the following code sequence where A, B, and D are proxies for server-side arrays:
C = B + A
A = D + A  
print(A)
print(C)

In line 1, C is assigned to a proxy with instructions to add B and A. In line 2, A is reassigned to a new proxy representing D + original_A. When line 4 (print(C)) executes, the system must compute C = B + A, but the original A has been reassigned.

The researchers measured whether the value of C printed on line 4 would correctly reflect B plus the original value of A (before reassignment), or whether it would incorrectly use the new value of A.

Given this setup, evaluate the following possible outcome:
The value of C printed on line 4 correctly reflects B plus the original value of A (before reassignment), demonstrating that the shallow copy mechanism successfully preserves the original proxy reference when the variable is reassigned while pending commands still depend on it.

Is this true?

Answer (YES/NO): YES